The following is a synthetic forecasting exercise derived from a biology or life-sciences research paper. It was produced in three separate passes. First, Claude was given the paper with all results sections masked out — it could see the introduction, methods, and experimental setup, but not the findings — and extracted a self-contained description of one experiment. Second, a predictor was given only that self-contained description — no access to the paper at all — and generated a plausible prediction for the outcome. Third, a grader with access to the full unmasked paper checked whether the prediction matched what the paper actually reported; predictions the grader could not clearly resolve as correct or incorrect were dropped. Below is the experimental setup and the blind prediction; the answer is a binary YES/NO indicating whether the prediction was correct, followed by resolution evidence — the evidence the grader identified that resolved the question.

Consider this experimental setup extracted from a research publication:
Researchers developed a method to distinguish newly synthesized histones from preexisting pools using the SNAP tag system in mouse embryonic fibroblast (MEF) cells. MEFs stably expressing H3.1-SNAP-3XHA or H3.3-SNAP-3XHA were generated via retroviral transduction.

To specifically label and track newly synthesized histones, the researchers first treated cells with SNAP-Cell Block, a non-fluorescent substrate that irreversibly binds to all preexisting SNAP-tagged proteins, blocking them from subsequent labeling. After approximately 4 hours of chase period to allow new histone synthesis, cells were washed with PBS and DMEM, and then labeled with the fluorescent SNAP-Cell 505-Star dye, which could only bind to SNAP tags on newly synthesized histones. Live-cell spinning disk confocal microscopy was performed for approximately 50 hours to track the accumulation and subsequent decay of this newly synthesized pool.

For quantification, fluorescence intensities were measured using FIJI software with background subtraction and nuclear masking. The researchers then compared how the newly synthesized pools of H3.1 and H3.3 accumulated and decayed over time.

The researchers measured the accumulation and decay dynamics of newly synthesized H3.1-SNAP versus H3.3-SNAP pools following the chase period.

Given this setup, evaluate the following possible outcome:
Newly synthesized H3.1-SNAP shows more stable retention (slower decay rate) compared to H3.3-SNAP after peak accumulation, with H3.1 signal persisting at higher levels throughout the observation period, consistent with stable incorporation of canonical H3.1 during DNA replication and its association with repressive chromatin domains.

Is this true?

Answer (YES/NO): NO